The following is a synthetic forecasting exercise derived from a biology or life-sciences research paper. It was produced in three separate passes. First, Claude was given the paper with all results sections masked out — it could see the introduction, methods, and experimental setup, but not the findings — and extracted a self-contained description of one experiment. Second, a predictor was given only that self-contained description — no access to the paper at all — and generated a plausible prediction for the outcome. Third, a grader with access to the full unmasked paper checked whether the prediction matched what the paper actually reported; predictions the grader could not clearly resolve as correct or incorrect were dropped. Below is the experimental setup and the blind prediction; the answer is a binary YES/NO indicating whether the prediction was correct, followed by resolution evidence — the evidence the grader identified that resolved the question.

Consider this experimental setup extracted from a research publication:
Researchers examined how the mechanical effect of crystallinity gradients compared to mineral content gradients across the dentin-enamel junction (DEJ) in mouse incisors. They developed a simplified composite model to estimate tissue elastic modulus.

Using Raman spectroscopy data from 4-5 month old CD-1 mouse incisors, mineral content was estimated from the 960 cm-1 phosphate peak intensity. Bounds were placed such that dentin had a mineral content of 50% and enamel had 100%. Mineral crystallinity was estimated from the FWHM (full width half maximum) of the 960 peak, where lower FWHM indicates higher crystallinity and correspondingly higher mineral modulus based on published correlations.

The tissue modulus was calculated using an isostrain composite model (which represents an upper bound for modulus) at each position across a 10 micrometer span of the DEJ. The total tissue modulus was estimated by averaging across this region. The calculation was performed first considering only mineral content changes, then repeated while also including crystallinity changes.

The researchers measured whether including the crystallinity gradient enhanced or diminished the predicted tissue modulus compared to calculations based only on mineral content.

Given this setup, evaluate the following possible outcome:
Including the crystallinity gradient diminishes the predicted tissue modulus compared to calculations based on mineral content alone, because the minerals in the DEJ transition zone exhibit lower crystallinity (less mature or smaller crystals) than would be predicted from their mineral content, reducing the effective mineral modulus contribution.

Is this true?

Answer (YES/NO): YES